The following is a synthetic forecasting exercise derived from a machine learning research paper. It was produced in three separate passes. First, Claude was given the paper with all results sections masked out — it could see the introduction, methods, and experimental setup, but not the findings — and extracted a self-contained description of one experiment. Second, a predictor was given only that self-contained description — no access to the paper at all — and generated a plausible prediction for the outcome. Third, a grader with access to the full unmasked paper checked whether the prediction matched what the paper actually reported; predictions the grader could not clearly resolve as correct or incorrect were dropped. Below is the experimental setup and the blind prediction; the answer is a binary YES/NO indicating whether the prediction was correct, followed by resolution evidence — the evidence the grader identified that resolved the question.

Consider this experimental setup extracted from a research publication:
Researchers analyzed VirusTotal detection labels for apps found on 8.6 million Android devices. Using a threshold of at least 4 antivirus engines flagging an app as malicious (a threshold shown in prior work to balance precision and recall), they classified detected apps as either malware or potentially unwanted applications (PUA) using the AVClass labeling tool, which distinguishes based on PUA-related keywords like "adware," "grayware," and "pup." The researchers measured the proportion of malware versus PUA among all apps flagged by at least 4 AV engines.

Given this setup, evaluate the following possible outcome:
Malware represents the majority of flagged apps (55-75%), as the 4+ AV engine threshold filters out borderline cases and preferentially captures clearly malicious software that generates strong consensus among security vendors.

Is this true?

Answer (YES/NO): NO